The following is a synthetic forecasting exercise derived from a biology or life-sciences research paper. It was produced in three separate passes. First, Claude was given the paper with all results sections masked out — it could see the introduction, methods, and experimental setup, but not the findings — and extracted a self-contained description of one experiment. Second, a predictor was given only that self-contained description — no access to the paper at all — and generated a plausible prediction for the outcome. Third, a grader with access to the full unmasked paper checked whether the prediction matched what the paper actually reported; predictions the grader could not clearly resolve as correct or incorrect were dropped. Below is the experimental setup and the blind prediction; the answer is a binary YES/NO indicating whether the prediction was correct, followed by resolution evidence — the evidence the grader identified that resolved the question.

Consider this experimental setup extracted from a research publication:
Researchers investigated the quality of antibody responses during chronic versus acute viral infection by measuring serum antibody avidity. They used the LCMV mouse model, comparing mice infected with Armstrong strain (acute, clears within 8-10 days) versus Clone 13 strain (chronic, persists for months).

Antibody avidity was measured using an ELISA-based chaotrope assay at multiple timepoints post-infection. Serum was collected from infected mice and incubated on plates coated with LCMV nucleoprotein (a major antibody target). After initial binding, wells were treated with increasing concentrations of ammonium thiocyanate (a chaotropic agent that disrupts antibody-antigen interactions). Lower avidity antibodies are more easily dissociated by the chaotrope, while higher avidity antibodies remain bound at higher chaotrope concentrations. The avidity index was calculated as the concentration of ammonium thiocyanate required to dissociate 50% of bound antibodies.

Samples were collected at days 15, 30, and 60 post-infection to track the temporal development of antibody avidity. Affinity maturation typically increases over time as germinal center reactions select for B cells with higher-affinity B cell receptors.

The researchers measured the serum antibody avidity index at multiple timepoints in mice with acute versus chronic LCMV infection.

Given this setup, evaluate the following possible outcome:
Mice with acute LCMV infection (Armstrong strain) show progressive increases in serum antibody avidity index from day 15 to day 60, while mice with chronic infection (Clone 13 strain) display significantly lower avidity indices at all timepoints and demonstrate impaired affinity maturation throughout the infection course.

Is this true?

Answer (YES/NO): NO